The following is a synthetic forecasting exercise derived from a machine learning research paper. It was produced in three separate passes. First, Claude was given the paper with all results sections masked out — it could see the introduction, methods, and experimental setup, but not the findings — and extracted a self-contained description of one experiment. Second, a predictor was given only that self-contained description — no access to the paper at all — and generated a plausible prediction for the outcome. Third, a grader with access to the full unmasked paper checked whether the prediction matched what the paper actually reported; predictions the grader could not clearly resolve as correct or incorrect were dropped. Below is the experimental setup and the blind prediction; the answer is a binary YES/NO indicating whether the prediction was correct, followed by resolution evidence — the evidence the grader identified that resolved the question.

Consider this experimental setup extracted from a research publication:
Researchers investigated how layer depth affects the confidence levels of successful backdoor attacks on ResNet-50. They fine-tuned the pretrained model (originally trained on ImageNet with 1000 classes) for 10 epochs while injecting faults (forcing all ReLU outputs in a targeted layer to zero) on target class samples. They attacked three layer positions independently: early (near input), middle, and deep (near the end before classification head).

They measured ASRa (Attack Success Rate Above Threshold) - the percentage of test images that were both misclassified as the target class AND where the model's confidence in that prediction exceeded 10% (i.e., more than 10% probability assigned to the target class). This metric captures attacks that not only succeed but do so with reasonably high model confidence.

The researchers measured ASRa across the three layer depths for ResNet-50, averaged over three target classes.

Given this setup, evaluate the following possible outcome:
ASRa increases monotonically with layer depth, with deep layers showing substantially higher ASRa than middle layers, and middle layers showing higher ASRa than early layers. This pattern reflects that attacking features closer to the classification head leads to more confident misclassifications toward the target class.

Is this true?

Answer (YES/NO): YES